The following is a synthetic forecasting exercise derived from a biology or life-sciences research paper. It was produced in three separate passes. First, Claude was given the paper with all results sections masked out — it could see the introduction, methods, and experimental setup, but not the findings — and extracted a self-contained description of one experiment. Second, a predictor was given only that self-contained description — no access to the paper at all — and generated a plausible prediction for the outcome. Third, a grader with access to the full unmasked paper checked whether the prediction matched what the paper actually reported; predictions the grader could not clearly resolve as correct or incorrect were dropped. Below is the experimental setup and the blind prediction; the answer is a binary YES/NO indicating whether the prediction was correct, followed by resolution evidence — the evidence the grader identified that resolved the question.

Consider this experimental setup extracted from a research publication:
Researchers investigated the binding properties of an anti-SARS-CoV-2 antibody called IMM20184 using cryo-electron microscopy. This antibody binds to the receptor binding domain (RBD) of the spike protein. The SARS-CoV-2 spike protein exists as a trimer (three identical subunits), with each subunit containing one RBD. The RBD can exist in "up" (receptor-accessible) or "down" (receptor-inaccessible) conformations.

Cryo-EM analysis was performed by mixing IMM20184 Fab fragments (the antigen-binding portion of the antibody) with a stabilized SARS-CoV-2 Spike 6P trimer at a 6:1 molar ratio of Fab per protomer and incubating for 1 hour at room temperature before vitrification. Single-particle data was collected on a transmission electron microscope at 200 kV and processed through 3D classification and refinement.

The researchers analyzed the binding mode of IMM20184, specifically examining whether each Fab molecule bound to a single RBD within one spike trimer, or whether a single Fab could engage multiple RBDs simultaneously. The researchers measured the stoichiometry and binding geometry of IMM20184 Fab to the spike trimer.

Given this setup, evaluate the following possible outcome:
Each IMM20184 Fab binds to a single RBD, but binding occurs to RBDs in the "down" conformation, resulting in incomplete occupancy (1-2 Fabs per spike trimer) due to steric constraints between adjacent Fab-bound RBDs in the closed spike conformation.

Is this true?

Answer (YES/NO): NO